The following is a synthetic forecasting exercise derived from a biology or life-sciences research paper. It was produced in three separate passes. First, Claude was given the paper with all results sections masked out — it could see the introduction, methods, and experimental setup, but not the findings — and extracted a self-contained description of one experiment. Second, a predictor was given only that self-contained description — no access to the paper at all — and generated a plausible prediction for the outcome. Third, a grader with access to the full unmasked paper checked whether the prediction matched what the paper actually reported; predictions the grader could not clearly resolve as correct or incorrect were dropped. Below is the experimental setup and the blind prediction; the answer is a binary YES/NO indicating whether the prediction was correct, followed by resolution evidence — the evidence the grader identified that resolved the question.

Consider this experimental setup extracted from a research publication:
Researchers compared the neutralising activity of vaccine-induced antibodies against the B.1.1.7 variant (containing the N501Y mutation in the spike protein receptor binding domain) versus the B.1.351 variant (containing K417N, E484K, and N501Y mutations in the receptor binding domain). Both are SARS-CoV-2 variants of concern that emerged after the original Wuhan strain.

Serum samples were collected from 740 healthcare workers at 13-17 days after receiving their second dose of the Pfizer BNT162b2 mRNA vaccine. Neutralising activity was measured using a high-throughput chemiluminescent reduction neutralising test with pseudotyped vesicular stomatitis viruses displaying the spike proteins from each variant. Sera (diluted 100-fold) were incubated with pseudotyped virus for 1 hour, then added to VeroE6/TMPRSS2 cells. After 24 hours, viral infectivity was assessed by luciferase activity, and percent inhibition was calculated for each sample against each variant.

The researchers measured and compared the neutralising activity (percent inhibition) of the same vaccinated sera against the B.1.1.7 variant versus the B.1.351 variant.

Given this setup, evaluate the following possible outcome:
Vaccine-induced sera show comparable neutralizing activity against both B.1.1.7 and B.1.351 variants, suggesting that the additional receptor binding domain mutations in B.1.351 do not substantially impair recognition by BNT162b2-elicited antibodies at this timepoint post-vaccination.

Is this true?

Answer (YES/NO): YES